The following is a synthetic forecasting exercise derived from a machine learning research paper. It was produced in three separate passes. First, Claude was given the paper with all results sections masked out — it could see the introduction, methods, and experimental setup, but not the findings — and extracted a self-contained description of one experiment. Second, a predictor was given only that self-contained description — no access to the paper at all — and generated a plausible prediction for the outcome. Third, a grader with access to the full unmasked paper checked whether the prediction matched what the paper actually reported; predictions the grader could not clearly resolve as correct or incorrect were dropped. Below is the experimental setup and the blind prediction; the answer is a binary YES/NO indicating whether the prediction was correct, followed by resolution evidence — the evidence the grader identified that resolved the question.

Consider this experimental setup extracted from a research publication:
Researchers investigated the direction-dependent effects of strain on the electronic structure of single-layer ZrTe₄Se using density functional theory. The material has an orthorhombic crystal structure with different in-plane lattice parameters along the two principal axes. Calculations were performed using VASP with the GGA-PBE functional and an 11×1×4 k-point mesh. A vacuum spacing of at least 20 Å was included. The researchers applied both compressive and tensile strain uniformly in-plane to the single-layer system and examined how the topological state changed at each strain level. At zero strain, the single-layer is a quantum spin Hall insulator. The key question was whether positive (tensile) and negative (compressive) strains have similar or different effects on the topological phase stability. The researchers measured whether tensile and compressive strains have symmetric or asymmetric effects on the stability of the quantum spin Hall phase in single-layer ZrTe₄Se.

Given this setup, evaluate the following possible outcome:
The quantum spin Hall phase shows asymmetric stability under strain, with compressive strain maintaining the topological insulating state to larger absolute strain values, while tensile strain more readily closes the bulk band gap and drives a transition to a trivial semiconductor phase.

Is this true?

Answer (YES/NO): NO